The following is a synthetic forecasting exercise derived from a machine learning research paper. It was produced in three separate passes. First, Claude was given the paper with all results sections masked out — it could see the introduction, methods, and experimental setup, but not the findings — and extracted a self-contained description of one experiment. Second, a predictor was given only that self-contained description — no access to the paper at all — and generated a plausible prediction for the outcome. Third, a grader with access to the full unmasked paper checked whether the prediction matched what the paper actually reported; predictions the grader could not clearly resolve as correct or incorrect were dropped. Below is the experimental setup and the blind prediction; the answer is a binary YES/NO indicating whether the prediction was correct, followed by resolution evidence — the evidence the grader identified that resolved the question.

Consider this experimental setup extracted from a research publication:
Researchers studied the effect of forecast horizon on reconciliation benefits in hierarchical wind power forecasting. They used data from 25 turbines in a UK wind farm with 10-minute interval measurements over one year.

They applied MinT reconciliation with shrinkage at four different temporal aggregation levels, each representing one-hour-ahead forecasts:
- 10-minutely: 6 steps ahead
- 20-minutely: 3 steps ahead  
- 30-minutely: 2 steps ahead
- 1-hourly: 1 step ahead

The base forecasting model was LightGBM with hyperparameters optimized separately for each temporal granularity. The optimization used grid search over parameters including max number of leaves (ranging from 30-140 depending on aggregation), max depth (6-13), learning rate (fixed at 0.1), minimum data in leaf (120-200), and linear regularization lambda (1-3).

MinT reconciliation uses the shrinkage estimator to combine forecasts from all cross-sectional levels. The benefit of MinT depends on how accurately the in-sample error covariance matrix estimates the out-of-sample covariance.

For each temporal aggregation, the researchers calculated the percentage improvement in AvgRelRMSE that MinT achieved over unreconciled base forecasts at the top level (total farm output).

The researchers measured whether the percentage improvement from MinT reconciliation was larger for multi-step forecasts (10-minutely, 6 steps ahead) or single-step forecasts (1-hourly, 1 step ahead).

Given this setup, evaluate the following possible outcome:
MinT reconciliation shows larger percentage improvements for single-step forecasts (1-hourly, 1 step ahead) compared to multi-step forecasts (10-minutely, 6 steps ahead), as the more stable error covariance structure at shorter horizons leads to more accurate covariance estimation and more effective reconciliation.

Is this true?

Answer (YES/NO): YES